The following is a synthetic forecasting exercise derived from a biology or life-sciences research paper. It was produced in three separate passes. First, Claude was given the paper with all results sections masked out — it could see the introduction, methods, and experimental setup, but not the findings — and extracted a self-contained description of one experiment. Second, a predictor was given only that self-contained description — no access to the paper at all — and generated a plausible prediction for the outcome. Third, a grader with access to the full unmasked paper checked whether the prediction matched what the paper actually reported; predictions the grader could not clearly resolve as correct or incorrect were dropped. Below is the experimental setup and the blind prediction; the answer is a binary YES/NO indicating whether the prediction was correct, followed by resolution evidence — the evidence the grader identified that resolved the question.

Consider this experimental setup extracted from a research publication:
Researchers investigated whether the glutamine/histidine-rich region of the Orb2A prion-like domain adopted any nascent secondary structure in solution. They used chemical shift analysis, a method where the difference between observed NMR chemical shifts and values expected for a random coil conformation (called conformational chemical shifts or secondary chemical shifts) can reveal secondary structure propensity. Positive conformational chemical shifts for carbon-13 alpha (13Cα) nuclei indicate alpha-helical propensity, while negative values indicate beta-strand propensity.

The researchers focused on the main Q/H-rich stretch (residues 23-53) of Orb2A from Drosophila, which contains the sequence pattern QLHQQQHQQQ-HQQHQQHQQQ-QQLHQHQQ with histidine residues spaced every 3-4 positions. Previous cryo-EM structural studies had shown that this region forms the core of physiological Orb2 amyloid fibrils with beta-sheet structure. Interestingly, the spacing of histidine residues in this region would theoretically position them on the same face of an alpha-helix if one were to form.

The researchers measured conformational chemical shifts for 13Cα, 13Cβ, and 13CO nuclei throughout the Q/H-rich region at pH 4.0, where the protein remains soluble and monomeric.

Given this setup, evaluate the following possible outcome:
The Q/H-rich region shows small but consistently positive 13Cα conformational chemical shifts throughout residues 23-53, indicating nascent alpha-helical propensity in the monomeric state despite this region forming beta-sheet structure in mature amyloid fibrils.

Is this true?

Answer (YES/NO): NO